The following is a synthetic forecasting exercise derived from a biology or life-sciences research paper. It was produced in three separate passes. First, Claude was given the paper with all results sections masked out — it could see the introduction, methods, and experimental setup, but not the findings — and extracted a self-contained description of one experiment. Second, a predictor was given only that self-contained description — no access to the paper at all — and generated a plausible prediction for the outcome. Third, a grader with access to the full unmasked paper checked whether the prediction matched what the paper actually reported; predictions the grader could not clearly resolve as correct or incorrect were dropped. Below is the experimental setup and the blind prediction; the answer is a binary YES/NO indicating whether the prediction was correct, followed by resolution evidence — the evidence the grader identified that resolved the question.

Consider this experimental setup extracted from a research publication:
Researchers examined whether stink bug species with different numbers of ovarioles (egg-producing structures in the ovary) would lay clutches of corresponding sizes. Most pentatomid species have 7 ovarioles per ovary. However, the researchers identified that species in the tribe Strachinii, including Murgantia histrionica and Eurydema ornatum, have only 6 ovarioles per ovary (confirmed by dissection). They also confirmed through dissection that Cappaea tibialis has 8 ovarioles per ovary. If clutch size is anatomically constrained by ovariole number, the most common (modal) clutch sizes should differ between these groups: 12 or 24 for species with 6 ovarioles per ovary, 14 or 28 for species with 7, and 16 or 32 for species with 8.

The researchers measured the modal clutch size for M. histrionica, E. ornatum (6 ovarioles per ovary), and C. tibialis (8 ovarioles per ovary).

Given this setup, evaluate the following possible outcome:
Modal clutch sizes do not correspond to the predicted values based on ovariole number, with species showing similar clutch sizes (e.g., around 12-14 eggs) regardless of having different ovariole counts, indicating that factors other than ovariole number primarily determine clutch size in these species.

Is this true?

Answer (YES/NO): NO